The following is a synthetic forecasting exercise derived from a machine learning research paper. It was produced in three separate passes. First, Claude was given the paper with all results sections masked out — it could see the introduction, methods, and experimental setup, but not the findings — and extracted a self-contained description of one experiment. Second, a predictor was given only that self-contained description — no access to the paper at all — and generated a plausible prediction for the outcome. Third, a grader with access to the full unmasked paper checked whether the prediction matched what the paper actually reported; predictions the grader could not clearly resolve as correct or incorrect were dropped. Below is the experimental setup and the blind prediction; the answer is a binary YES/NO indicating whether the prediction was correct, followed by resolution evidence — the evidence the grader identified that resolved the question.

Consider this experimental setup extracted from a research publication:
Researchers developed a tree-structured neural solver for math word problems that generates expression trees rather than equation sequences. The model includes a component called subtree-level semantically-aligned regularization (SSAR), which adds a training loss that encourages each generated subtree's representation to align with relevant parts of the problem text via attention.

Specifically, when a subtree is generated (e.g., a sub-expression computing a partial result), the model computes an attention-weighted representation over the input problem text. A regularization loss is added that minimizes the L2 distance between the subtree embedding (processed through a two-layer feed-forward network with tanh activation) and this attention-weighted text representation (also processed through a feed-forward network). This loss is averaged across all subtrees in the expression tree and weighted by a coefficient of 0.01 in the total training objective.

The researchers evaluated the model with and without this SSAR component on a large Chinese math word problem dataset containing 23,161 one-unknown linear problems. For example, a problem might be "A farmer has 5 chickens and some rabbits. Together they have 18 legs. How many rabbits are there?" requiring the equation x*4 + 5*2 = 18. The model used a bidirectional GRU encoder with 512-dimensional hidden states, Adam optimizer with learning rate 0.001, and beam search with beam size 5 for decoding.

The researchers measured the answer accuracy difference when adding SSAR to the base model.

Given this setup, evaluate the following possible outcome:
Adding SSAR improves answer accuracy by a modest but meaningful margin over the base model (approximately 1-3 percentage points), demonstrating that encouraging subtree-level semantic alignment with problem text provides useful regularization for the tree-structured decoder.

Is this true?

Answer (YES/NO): NO